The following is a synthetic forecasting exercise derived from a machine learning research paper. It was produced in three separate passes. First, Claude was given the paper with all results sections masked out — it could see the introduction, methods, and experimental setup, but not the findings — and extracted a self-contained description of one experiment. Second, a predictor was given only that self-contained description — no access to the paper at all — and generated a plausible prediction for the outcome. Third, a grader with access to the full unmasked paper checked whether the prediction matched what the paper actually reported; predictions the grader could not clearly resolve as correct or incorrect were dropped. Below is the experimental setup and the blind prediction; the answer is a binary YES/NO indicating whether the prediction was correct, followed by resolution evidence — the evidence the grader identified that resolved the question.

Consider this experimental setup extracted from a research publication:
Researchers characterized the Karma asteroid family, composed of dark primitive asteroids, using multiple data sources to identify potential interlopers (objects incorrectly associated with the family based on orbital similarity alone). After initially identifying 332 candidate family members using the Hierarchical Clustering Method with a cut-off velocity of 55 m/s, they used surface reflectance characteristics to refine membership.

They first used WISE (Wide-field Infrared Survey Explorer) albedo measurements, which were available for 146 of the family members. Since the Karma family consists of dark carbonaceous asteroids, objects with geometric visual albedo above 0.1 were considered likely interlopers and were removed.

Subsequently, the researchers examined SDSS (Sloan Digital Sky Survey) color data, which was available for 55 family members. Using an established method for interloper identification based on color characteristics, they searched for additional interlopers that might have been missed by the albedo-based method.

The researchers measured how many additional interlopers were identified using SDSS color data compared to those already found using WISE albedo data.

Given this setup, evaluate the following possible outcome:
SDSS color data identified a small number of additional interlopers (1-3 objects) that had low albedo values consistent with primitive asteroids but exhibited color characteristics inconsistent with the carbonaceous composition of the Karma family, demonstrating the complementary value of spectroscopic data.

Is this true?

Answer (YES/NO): NO